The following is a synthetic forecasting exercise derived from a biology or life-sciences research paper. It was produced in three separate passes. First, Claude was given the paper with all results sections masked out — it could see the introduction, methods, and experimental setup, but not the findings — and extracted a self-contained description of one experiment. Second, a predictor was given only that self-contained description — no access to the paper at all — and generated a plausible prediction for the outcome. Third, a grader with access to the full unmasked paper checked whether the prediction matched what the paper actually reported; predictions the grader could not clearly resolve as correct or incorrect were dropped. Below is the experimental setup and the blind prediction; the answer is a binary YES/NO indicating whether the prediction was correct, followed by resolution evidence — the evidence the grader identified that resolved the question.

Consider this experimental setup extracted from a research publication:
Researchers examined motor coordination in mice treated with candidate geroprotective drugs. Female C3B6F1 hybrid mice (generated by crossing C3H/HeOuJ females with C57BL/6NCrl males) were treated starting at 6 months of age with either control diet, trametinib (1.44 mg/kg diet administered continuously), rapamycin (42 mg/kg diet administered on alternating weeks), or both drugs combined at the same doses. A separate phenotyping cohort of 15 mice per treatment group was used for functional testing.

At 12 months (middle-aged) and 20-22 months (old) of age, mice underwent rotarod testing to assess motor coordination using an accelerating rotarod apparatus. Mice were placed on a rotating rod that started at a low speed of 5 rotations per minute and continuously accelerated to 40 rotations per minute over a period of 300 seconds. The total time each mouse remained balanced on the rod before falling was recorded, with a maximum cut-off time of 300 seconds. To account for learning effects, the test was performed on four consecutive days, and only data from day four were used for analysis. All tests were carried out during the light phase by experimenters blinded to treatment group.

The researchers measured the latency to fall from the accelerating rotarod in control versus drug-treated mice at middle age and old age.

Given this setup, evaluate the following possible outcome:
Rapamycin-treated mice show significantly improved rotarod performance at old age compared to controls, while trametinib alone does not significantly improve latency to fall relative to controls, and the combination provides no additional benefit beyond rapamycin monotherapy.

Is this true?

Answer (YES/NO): NO